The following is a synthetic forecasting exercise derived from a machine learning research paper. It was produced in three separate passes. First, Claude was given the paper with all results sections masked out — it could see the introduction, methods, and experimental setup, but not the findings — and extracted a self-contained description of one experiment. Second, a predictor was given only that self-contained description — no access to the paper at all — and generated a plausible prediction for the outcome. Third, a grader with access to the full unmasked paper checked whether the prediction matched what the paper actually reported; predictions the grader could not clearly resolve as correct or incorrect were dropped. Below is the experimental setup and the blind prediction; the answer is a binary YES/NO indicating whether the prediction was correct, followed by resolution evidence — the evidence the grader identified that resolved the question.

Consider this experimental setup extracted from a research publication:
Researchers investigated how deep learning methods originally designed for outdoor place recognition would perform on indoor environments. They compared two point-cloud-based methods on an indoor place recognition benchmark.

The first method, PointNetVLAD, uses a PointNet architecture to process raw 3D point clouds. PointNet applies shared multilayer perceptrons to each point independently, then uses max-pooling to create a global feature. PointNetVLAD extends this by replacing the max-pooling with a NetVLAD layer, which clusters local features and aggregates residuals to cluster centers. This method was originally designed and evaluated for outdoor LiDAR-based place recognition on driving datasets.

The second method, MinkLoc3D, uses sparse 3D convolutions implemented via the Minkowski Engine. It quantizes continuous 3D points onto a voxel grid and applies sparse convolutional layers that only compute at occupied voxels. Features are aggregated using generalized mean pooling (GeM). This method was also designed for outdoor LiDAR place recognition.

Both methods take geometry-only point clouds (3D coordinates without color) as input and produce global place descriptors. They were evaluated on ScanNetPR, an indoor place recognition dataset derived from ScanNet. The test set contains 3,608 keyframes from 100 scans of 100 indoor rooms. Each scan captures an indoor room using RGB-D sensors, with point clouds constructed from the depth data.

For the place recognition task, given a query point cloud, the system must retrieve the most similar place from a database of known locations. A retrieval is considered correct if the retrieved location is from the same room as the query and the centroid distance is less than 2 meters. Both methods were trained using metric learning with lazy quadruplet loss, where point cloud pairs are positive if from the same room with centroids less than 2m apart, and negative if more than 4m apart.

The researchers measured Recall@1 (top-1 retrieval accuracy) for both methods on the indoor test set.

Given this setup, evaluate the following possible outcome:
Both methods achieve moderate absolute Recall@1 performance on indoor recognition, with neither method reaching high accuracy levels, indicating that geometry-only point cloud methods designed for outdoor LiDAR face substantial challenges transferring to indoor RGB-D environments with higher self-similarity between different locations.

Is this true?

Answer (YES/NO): NO